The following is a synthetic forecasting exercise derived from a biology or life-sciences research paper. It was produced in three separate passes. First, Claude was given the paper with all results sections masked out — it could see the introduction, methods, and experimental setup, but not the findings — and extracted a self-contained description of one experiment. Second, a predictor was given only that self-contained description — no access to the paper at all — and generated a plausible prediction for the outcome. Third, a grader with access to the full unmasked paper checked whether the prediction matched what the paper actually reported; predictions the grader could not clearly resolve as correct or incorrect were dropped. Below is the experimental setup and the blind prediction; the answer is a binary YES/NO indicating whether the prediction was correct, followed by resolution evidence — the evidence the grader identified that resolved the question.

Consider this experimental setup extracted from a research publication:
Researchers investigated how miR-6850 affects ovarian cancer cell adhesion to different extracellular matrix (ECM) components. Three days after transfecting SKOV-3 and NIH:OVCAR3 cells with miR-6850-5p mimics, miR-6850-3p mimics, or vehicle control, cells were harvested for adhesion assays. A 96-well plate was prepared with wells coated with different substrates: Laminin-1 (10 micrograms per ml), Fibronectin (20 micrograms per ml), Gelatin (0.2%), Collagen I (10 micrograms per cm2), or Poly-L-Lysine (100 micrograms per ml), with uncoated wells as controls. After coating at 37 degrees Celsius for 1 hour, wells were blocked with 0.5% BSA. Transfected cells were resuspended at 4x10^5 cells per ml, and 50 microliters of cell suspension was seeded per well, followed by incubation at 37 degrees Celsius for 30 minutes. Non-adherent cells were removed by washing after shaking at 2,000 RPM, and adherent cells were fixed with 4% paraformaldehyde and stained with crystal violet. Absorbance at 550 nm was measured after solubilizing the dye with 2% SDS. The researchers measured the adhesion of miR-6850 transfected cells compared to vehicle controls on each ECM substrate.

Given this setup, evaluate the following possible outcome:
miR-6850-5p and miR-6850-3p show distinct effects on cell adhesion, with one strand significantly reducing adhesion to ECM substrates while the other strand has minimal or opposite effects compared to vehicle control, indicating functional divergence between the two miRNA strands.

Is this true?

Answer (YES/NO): YES